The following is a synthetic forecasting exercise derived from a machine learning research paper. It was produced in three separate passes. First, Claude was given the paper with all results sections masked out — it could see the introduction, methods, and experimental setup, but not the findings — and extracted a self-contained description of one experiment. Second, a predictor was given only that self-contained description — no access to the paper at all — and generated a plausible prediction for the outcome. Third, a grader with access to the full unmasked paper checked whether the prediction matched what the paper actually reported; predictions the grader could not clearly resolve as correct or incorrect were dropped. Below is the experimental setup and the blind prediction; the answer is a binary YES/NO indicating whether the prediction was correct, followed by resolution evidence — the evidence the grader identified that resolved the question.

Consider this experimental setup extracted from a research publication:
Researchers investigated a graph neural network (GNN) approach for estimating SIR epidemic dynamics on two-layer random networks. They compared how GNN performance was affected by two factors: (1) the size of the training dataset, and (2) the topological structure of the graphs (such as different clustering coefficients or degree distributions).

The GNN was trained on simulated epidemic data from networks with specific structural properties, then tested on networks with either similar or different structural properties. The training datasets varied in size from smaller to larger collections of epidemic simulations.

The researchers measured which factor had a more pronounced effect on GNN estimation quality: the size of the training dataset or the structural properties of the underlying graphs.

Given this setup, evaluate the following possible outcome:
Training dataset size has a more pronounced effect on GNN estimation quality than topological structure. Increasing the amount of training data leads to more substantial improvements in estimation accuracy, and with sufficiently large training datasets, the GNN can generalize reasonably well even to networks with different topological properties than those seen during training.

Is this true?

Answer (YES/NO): YES